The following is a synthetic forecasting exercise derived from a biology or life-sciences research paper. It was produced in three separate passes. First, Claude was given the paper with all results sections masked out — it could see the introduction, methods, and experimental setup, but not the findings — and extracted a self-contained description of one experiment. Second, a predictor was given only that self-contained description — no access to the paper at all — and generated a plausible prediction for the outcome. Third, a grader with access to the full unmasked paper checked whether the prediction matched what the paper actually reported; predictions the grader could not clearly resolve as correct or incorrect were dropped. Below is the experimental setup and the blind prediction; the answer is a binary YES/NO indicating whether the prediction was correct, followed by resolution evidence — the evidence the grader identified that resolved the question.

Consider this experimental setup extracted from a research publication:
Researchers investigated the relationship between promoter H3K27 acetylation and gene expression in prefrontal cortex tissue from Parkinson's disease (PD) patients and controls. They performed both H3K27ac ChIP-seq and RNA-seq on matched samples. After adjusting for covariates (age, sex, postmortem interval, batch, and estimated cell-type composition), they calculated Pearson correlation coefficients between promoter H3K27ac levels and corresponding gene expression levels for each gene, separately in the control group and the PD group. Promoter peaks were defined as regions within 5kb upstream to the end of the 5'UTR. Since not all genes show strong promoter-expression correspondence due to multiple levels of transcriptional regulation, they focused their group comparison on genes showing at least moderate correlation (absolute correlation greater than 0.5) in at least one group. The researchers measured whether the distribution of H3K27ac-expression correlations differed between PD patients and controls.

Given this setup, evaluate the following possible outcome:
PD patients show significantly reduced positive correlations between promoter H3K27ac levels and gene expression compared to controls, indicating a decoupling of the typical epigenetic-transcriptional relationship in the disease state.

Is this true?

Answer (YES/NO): YES